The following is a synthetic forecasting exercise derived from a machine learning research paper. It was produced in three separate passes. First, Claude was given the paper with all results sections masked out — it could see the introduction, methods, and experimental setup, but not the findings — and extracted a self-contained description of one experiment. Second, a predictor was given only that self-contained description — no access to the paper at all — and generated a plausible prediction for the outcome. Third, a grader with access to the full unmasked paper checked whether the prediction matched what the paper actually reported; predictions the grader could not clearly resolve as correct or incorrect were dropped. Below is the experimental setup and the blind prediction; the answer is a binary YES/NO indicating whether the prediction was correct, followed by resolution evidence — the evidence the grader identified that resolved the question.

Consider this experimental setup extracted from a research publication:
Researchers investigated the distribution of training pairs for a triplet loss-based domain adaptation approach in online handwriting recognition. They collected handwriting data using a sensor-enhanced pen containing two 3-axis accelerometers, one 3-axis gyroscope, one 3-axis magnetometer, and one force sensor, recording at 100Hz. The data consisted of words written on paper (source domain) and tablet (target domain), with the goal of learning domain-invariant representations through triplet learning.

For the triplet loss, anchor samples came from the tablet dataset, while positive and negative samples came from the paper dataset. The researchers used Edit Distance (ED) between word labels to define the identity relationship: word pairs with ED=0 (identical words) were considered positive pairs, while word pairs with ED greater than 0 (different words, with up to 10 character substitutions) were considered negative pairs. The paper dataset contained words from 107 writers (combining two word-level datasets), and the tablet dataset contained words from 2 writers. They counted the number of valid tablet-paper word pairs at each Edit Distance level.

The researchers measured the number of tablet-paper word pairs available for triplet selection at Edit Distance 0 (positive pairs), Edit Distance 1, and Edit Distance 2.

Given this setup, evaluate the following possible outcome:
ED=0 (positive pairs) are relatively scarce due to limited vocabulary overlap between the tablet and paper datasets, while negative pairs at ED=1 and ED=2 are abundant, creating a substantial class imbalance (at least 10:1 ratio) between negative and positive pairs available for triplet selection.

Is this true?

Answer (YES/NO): NO